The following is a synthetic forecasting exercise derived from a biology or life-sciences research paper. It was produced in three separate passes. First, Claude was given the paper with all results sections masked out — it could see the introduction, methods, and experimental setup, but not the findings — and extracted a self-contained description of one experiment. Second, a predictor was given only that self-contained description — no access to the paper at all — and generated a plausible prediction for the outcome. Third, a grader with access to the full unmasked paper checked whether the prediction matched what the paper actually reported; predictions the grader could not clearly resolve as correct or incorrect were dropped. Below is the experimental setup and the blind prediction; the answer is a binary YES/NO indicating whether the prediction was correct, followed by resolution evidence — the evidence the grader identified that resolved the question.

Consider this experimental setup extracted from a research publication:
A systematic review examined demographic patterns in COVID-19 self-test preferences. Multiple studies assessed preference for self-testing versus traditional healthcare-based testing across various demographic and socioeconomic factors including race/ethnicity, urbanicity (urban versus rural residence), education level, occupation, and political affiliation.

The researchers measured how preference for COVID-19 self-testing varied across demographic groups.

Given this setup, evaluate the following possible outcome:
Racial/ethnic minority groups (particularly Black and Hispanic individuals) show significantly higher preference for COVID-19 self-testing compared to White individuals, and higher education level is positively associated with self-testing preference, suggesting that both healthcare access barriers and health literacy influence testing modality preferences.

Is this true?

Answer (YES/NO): NO